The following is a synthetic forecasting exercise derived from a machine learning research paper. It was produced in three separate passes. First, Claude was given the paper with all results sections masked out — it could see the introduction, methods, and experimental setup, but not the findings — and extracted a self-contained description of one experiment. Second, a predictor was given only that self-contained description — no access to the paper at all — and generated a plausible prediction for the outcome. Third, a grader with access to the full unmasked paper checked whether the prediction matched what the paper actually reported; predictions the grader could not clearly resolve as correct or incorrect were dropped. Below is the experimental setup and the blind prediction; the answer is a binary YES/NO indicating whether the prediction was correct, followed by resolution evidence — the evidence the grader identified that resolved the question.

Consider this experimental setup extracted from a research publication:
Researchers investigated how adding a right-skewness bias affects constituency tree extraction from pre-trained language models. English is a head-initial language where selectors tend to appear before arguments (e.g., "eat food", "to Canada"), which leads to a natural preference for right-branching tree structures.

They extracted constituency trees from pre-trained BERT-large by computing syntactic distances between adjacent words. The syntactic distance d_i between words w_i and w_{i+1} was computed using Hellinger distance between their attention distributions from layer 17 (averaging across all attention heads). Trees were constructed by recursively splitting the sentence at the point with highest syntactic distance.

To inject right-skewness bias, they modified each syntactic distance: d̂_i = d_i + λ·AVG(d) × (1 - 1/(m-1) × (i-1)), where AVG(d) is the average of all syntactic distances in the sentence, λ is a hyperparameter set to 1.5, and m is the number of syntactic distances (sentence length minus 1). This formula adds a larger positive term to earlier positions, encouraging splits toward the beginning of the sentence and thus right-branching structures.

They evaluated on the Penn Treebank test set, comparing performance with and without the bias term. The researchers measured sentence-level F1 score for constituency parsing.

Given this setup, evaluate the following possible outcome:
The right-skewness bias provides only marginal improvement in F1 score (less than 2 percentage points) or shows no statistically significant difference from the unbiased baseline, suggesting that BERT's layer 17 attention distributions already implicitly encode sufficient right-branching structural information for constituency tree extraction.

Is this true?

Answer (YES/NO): NO